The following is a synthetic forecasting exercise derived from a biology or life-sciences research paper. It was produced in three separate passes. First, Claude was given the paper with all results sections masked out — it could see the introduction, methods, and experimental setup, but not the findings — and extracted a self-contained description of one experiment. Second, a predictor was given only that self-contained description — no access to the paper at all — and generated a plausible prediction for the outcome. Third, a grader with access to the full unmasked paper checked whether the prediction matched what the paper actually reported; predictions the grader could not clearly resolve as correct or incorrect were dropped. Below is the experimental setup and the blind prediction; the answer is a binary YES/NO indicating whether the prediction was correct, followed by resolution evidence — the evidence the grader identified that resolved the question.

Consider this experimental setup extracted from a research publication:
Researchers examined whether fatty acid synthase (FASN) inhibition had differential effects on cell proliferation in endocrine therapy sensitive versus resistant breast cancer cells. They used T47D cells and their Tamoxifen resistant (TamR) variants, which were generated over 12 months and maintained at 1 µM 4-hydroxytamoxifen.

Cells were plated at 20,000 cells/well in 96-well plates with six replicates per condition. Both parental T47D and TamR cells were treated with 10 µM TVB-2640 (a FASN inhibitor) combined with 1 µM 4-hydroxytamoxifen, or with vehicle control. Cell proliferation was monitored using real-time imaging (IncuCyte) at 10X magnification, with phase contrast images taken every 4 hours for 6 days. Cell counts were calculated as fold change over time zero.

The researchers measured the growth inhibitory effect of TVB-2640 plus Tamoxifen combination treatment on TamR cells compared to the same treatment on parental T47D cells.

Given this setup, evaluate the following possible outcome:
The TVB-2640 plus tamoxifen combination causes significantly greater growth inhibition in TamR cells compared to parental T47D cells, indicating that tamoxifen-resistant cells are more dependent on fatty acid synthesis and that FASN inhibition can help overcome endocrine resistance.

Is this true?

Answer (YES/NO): NO